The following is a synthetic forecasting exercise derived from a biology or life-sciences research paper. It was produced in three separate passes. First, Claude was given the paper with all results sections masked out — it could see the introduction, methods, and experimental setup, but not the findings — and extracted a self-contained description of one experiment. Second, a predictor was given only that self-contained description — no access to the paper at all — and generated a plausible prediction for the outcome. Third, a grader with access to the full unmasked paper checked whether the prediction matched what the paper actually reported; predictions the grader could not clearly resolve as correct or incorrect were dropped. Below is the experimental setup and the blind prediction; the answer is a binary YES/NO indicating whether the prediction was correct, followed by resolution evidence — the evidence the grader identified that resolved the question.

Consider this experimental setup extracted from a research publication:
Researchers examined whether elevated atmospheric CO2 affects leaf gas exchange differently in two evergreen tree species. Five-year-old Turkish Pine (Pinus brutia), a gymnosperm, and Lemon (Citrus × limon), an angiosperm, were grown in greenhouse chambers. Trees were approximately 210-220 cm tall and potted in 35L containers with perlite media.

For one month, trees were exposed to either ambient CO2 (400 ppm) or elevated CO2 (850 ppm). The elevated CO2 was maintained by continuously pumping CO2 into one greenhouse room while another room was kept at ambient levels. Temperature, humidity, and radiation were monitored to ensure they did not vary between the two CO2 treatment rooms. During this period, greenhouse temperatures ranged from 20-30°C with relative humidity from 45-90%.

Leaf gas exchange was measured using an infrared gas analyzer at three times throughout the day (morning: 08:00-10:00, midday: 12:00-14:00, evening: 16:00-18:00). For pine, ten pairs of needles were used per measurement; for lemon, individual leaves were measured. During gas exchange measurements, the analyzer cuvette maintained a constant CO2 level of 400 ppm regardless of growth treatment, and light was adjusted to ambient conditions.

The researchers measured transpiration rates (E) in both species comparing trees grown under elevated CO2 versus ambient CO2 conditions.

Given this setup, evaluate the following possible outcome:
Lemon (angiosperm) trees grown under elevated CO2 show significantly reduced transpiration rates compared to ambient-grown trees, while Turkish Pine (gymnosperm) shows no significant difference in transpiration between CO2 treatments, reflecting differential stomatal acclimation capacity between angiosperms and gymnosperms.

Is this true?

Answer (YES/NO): NO